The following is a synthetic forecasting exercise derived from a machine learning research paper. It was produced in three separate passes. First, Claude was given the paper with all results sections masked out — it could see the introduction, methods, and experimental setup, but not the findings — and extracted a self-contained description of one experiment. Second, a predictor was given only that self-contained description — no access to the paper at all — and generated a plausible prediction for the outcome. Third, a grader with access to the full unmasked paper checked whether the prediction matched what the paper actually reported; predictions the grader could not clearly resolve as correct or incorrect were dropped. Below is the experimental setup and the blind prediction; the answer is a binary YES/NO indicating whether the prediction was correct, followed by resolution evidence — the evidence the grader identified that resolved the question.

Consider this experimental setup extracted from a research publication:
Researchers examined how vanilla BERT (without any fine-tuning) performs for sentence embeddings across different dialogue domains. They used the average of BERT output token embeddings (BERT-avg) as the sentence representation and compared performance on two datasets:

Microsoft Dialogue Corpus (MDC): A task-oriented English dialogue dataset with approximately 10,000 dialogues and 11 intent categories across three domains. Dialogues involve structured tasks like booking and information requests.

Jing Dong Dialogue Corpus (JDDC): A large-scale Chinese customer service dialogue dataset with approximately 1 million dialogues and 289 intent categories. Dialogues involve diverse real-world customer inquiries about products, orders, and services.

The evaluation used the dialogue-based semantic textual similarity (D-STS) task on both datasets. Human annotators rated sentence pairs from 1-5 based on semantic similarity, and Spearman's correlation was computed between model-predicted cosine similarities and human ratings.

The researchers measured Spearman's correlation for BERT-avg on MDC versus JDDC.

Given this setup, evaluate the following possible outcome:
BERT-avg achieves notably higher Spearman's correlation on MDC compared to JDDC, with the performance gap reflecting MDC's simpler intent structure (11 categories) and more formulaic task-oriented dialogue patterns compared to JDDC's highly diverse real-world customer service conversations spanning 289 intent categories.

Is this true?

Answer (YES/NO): NO